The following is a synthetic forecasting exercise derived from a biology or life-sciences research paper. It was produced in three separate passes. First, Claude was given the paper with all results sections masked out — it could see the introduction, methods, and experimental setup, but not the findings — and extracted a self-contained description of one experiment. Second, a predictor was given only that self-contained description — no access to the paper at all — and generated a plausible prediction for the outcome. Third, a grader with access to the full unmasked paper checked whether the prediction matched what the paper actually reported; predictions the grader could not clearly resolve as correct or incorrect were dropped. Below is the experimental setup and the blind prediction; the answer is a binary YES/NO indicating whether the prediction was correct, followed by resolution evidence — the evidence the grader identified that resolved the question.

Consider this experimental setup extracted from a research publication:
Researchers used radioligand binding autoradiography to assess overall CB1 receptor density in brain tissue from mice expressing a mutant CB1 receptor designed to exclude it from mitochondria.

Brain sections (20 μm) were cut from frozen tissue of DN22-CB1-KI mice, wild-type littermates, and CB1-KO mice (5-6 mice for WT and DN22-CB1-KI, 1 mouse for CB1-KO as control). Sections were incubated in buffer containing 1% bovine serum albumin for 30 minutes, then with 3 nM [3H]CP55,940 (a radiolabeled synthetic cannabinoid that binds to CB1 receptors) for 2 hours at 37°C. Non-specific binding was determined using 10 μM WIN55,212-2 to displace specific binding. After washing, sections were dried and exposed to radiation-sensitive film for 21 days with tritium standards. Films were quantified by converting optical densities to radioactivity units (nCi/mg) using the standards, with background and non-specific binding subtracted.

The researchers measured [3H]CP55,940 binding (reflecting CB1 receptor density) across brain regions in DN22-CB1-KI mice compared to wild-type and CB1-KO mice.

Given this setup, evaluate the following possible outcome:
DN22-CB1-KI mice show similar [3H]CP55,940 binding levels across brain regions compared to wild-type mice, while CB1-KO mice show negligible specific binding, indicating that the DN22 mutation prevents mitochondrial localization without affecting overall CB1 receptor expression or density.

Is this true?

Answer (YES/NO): YES